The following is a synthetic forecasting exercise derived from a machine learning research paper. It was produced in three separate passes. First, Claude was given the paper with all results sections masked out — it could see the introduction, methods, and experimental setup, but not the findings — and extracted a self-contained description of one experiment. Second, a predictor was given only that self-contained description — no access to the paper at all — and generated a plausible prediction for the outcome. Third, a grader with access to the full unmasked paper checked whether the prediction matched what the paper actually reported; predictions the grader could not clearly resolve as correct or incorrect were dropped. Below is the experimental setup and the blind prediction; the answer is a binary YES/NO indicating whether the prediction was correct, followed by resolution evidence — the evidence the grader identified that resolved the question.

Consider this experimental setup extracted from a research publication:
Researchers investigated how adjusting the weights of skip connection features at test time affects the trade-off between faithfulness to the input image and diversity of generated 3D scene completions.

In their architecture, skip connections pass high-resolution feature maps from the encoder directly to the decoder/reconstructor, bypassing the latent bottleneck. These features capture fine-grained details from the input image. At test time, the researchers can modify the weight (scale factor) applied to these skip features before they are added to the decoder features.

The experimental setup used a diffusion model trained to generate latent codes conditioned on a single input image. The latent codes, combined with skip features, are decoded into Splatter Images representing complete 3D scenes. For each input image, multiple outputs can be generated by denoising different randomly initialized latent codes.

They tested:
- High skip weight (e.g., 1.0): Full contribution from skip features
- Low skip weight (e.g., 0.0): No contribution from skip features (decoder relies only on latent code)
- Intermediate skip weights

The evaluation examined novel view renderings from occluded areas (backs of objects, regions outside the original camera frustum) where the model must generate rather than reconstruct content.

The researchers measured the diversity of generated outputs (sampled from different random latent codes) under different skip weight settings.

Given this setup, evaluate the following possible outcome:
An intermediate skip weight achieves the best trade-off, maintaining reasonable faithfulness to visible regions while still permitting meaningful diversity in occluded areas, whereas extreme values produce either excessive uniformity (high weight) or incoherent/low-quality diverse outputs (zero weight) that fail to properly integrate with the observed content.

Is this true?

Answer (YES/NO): NO